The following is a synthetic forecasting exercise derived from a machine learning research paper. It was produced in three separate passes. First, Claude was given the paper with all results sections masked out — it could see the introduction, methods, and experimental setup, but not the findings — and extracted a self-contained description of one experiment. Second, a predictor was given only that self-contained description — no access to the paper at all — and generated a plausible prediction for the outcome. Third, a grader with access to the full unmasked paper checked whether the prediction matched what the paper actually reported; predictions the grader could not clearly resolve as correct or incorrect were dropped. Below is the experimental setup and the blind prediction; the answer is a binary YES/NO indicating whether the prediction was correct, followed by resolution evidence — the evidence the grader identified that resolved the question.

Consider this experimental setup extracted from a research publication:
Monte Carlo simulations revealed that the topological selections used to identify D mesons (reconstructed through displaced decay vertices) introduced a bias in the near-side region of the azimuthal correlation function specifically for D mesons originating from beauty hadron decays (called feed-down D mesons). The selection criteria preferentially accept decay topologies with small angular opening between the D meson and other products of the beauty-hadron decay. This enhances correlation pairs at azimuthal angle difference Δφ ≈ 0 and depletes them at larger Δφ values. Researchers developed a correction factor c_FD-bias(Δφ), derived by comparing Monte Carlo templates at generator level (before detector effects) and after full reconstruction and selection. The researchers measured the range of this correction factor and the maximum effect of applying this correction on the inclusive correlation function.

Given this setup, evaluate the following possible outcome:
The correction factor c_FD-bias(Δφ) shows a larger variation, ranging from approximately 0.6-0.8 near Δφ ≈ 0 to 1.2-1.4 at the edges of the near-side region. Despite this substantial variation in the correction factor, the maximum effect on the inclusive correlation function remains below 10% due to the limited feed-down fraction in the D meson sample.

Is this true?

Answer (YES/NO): YES